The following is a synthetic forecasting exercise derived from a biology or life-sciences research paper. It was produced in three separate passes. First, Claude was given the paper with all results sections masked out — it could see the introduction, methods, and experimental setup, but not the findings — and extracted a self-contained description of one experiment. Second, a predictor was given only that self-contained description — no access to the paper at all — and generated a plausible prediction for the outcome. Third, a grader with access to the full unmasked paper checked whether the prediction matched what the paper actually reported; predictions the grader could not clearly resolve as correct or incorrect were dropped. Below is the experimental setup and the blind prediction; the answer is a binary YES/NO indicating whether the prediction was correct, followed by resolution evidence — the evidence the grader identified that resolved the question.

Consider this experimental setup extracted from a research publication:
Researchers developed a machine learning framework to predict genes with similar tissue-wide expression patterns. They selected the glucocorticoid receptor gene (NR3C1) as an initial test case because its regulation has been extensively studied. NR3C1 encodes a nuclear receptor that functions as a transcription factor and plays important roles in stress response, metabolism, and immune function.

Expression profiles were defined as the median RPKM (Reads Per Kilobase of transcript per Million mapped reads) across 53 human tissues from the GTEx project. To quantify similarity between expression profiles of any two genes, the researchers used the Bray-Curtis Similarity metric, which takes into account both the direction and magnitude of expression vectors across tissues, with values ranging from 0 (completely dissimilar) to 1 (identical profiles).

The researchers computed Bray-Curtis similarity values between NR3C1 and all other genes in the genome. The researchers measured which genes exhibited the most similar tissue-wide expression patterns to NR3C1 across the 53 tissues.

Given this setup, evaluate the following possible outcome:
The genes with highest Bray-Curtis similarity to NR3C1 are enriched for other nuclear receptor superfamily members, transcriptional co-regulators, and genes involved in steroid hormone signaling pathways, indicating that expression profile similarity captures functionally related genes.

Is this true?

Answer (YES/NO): NO